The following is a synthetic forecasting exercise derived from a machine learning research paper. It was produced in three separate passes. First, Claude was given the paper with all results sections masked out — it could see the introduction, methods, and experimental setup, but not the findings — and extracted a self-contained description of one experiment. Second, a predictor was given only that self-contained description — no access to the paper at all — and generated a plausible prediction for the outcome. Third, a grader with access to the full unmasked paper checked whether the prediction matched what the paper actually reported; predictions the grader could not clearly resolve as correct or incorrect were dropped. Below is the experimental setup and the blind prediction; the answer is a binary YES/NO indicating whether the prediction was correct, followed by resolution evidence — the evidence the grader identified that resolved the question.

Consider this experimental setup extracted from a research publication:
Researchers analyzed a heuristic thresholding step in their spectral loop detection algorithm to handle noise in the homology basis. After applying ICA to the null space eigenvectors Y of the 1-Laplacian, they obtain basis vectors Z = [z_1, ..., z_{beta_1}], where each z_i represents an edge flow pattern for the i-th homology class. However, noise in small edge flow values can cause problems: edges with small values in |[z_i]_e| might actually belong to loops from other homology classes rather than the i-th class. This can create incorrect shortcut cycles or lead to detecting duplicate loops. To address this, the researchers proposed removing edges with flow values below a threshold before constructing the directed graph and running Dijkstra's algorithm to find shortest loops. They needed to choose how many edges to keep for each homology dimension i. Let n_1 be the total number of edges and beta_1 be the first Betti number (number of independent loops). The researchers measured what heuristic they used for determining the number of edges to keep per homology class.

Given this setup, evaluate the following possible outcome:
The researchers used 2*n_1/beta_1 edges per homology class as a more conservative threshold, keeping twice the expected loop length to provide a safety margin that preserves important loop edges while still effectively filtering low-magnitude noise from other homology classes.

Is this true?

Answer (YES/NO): NO